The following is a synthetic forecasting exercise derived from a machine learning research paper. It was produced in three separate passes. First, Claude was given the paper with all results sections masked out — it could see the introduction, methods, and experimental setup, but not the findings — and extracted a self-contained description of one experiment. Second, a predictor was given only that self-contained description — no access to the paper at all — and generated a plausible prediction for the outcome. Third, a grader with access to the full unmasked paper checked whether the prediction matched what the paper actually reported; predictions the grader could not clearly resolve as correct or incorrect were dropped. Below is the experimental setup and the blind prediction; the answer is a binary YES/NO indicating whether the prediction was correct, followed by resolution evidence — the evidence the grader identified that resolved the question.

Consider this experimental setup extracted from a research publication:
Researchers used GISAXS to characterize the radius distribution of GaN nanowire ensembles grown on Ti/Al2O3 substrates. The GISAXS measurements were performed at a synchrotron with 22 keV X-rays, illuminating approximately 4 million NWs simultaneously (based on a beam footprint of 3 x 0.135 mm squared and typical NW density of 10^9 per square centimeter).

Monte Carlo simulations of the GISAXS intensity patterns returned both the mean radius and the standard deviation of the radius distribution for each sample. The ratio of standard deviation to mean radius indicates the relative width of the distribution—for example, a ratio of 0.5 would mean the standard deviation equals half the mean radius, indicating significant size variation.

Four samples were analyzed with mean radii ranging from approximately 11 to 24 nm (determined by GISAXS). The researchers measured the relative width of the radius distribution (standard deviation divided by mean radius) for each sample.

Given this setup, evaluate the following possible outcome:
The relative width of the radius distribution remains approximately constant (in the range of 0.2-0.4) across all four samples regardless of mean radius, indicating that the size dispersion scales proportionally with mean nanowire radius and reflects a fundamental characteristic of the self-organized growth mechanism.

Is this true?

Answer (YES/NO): NO